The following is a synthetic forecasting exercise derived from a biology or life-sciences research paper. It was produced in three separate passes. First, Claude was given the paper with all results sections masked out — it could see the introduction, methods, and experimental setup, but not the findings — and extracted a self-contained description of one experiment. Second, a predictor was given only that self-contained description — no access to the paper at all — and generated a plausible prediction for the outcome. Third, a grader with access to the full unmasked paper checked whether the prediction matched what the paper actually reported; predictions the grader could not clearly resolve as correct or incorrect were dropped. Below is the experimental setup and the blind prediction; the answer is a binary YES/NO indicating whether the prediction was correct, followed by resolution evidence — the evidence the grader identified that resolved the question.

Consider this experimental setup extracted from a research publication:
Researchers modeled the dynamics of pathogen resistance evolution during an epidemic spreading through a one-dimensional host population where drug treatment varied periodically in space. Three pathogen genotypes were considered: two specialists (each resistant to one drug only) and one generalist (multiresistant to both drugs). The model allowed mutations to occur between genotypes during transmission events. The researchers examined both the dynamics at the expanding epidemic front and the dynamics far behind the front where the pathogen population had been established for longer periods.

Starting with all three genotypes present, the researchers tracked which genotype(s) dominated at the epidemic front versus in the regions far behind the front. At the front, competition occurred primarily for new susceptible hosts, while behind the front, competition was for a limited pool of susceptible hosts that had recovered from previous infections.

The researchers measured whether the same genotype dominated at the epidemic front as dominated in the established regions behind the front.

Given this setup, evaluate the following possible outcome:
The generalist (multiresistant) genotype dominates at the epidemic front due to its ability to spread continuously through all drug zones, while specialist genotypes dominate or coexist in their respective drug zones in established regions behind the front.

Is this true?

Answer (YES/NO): NO